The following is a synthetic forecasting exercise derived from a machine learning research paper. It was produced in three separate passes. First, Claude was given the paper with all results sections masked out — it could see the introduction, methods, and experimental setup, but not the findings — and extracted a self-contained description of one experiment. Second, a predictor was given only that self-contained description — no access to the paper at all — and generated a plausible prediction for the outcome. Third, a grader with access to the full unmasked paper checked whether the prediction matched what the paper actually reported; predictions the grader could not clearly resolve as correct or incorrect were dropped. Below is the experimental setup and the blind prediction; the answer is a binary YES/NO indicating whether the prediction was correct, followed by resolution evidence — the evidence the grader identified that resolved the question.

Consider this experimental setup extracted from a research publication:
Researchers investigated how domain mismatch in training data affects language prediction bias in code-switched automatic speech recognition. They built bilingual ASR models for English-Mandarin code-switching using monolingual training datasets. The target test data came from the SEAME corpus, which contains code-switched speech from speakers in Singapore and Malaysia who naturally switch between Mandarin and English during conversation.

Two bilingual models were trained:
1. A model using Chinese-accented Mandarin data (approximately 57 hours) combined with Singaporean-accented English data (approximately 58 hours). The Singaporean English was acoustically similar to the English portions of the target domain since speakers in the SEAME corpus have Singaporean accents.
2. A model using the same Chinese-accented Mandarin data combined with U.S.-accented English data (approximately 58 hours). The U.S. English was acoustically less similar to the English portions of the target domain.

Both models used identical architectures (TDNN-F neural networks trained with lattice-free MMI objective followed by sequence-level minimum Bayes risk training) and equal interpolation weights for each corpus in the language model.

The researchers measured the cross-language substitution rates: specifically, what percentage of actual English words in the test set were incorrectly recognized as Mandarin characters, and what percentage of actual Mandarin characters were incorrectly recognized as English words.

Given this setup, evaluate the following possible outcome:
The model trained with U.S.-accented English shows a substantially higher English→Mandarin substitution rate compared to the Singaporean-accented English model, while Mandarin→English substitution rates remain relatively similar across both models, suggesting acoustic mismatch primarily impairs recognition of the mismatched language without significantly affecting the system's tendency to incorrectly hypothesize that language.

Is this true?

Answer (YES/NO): NO